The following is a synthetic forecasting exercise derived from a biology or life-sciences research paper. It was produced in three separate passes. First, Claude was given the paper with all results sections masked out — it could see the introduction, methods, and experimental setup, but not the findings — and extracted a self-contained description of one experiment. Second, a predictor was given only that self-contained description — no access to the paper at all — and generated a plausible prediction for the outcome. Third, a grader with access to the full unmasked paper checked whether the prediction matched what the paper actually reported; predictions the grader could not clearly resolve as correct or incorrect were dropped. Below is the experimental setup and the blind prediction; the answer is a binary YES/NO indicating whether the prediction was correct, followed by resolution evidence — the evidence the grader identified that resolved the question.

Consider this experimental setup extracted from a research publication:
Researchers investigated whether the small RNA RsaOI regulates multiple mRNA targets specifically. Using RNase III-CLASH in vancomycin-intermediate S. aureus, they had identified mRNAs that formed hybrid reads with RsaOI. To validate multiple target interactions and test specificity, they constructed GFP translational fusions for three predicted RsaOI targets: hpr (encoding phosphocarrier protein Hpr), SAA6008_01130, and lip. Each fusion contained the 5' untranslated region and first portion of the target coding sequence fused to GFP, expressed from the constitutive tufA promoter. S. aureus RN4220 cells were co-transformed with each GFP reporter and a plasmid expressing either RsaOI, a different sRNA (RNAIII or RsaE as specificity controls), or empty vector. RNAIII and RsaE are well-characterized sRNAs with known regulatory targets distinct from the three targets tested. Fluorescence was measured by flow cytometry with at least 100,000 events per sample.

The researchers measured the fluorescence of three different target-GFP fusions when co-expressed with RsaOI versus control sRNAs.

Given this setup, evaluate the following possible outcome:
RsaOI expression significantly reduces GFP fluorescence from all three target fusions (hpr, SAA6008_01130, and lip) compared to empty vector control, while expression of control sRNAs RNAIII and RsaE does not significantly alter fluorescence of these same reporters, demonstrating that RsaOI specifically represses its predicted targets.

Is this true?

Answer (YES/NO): NO